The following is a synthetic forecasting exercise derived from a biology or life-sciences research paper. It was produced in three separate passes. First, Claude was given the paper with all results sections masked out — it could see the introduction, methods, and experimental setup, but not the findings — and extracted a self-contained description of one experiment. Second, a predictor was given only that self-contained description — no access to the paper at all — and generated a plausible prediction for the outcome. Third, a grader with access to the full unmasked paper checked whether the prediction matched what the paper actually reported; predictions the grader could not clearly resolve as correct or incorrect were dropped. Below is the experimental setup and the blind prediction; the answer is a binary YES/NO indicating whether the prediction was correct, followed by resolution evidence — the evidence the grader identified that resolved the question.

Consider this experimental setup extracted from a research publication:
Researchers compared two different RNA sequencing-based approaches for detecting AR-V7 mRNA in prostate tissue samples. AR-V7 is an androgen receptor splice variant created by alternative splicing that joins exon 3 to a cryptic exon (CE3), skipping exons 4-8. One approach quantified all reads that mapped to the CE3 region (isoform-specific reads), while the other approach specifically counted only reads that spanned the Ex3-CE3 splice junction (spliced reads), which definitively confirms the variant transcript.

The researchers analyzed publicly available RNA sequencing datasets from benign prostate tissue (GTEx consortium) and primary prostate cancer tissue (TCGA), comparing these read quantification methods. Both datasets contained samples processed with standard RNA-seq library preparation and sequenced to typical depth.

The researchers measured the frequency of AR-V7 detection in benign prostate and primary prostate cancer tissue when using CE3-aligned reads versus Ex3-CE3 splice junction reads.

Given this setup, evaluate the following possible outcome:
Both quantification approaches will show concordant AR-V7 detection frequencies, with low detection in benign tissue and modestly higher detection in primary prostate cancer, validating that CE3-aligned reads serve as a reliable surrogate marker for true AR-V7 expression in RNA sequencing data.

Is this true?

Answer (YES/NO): NO